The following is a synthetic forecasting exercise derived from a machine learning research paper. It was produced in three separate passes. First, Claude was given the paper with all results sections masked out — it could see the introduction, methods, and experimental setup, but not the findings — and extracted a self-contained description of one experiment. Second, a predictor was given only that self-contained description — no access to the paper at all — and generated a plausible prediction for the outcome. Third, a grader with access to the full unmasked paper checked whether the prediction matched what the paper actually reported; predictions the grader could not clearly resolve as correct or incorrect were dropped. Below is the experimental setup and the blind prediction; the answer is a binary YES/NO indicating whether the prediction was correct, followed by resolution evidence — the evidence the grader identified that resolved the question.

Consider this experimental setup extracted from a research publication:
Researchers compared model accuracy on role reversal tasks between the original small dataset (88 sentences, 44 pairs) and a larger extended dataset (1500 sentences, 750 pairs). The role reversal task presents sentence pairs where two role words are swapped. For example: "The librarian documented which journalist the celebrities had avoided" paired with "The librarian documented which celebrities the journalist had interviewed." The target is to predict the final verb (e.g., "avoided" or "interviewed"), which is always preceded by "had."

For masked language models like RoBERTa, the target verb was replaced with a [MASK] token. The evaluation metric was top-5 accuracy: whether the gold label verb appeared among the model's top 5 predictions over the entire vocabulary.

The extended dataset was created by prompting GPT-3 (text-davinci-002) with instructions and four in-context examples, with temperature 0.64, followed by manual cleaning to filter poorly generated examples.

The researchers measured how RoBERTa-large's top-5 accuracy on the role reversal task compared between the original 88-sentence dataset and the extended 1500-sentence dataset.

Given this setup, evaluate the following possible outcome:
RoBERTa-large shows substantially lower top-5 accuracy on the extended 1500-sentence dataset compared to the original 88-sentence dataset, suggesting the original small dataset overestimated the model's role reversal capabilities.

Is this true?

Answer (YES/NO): YES